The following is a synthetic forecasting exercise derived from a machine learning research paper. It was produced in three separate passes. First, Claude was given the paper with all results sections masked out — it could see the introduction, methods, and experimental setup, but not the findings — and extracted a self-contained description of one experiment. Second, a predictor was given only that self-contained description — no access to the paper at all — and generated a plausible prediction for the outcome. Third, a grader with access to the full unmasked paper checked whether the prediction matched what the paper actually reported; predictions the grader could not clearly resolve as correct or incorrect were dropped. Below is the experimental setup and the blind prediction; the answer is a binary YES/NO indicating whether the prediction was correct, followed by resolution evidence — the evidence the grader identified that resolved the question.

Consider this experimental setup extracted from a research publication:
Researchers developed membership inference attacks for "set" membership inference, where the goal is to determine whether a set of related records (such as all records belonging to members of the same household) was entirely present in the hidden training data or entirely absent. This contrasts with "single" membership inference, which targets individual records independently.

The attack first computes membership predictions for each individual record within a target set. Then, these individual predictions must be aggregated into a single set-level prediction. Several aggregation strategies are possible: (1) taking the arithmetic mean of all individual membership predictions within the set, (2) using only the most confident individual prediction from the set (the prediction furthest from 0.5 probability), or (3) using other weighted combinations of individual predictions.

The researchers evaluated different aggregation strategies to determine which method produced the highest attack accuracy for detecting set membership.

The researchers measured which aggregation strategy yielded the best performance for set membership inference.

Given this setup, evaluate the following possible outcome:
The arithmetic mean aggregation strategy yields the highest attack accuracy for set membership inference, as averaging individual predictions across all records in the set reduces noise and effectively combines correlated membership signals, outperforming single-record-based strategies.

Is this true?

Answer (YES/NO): YES